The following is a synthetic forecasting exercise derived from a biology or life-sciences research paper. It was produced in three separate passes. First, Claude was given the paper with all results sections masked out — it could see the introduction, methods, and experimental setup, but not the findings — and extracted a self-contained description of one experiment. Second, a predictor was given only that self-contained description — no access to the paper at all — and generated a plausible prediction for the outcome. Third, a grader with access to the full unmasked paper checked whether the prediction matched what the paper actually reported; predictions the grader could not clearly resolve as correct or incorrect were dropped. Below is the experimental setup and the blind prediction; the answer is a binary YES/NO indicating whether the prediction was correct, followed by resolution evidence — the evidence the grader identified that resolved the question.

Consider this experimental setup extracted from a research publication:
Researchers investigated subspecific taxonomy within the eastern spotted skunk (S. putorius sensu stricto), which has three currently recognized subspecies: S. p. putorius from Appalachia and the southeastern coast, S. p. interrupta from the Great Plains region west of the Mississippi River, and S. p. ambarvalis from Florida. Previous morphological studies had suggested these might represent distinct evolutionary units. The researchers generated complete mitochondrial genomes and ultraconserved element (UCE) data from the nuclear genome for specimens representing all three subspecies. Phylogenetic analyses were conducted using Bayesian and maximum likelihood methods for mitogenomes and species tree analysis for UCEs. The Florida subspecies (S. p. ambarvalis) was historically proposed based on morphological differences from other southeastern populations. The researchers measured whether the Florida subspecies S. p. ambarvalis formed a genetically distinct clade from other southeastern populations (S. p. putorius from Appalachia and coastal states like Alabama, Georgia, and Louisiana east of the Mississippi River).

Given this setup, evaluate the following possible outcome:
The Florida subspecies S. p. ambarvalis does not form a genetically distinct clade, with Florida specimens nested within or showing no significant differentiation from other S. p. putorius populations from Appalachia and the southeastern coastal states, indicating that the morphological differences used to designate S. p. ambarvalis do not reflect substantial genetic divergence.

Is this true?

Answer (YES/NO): YES